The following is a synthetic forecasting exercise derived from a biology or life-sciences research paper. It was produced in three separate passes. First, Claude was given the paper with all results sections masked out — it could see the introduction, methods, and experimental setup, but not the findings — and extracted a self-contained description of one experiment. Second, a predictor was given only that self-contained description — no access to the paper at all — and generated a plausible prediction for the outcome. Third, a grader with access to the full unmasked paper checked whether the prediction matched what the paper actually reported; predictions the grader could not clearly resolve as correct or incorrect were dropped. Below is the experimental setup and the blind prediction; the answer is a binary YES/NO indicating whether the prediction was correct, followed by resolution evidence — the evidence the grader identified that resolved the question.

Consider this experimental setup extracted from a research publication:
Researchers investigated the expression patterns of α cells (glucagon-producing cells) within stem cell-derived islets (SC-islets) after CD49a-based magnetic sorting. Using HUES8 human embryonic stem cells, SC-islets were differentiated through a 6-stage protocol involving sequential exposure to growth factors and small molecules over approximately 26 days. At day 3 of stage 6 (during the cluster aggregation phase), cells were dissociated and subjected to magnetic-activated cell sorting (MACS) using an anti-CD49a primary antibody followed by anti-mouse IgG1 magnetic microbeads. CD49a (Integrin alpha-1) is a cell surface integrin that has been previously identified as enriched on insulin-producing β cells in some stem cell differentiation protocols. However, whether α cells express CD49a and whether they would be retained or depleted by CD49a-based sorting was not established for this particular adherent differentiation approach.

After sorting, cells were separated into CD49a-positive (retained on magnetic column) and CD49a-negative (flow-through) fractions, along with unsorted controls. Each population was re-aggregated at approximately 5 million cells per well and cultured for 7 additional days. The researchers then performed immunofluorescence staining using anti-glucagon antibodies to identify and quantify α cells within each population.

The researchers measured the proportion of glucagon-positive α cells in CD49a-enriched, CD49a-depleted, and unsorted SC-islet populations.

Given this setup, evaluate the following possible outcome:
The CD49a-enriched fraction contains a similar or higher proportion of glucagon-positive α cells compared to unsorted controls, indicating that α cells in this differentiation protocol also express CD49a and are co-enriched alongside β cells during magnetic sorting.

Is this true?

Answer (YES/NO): NO